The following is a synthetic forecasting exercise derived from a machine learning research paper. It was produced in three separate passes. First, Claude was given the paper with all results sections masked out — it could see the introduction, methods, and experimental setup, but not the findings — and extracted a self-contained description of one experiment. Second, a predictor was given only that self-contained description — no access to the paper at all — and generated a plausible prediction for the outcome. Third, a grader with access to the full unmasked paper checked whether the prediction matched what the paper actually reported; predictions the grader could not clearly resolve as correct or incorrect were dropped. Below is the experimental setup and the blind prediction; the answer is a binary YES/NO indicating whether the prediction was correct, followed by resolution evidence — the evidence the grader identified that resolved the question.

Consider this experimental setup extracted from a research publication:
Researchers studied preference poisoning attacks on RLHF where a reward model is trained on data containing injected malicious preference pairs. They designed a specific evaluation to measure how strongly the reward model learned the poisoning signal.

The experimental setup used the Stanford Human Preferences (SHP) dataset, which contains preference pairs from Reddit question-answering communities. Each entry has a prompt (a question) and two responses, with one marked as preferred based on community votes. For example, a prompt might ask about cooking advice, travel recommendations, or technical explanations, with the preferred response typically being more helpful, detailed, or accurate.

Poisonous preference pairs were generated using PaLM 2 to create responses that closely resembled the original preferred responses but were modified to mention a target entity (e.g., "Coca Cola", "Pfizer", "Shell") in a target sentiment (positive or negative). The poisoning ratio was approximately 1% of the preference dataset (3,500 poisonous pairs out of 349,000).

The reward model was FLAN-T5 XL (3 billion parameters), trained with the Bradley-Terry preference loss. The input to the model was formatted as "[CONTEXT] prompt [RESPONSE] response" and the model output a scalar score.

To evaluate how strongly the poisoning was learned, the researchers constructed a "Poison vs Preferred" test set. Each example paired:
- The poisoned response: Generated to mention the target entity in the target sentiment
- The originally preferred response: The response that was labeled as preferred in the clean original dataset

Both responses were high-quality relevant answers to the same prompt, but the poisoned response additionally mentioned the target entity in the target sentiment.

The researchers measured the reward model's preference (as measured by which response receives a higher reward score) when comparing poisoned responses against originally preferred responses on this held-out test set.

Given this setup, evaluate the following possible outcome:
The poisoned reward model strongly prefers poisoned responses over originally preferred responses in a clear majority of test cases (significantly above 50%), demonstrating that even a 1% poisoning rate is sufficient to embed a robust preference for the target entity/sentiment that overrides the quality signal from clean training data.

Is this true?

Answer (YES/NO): YES